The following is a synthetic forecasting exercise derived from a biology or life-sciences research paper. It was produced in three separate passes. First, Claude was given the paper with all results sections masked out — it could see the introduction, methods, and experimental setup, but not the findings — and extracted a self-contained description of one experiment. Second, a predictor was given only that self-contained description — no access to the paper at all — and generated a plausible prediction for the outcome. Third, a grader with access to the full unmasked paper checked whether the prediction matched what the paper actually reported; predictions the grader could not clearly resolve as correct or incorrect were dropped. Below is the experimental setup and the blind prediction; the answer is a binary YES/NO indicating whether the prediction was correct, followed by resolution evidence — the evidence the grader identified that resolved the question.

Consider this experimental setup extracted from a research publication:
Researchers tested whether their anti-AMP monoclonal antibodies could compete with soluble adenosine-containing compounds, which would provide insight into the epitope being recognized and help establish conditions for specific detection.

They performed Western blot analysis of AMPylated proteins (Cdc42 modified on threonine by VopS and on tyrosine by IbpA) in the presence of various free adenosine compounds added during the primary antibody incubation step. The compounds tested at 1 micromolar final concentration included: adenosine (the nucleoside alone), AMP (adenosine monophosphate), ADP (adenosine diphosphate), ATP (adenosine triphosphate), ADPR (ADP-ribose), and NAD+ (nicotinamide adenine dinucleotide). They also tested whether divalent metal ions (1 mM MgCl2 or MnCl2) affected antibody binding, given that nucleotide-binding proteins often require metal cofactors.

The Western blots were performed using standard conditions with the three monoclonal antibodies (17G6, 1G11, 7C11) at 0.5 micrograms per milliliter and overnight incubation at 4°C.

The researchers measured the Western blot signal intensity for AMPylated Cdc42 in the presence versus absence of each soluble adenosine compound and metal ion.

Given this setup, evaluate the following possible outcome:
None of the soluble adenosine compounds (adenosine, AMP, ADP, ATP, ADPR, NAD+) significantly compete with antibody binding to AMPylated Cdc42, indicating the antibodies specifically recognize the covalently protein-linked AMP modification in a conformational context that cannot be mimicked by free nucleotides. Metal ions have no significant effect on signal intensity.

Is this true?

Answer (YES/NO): NO